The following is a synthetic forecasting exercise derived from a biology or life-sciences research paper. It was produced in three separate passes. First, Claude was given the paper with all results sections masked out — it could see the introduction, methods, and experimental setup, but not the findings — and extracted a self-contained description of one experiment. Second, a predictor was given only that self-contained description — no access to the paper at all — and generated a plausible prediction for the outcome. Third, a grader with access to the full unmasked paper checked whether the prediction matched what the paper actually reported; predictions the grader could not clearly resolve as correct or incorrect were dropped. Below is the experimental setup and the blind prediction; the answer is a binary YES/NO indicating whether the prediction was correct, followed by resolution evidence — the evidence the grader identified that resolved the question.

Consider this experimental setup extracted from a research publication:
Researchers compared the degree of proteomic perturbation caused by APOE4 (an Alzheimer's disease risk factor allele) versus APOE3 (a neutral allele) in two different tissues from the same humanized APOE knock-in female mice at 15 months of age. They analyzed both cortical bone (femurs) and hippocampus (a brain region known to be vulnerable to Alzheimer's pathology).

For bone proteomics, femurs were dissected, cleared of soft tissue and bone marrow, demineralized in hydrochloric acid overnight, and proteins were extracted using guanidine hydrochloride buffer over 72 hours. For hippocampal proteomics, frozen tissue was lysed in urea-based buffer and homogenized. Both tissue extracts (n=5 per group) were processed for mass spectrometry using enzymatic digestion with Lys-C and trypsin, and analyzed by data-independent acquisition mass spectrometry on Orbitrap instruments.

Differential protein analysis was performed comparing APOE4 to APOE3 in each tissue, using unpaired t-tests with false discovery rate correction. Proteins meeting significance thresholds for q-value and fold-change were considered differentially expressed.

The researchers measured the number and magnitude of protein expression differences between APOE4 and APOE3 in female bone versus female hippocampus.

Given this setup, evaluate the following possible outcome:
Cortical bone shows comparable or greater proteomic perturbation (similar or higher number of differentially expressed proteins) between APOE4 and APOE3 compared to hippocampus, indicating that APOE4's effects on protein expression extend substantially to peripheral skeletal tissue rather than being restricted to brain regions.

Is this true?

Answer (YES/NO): YES